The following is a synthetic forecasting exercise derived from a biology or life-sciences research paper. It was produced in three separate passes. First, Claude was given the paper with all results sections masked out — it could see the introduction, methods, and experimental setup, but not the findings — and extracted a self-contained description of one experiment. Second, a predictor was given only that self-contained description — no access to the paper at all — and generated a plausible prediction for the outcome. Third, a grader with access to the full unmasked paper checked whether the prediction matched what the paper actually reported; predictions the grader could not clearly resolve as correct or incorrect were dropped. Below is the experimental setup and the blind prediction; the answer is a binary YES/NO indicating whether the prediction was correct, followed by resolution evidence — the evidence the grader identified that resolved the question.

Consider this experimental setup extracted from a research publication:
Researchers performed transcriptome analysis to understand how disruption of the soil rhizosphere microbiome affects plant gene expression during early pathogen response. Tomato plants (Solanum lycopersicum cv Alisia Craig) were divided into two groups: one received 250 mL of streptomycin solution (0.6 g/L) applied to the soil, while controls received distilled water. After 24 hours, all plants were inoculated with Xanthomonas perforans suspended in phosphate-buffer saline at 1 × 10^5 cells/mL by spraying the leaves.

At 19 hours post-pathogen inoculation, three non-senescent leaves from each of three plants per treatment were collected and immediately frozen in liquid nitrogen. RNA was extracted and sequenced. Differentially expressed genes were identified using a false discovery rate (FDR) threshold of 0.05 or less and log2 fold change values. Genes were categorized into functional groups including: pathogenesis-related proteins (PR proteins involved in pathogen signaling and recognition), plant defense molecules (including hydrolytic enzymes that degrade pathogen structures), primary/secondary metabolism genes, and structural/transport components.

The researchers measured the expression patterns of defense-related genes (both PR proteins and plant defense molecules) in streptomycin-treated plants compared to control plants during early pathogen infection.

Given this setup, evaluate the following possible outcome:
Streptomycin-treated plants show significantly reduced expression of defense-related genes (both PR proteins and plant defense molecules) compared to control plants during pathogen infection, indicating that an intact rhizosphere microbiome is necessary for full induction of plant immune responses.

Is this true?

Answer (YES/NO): NO